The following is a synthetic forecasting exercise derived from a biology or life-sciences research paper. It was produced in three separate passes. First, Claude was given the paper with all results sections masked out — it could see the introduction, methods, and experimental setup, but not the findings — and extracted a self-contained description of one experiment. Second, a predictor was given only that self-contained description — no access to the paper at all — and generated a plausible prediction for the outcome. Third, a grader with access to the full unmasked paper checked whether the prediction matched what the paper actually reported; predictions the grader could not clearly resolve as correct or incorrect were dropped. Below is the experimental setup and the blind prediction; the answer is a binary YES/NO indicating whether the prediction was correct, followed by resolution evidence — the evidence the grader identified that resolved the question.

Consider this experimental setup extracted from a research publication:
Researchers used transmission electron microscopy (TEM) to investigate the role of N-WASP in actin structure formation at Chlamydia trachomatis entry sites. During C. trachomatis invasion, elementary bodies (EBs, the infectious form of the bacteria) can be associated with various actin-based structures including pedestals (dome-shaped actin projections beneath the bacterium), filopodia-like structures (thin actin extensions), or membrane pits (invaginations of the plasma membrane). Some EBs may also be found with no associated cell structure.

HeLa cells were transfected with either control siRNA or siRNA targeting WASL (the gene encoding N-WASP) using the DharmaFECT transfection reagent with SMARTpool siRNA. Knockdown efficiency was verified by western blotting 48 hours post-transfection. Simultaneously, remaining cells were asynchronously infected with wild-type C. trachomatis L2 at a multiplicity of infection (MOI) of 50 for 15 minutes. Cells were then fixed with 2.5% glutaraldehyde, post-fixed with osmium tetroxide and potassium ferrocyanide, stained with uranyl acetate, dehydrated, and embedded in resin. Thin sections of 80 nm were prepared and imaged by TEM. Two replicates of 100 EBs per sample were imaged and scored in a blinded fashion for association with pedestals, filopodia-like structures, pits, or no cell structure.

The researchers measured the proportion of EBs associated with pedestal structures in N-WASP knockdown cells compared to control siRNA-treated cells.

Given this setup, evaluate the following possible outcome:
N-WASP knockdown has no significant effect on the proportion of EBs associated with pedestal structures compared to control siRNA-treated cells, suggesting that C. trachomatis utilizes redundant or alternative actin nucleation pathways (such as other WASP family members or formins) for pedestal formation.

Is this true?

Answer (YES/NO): NO